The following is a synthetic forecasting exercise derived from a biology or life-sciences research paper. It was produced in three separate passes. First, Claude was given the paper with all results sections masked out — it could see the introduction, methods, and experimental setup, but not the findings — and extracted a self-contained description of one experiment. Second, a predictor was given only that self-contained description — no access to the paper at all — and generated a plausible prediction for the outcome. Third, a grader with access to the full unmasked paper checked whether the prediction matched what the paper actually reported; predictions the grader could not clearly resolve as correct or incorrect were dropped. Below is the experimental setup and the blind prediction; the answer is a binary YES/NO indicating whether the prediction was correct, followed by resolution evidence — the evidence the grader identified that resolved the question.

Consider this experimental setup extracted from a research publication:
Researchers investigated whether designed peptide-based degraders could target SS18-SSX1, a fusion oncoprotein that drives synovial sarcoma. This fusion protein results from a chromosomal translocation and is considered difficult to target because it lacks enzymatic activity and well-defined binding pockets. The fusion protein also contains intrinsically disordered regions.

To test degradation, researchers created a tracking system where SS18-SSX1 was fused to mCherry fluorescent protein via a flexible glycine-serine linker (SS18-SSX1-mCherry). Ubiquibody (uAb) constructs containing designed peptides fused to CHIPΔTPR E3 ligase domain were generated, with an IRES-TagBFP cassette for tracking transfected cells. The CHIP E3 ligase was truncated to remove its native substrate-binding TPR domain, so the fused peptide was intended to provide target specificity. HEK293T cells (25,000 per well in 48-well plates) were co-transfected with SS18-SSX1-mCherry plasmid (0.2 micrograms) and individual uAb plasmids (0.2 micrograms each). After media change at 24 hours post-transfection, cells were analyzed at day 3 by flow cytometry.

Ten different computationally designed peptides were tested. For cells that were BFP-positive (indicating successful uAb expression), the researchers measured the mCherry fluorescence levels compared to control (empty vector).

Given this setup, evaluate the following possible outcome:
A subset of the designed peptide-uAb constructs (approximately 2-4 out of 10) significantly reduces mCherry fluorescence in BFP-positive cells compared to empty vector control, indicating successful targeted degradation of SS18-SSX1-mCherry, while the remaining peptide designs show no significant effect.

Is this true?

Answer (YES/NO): NO